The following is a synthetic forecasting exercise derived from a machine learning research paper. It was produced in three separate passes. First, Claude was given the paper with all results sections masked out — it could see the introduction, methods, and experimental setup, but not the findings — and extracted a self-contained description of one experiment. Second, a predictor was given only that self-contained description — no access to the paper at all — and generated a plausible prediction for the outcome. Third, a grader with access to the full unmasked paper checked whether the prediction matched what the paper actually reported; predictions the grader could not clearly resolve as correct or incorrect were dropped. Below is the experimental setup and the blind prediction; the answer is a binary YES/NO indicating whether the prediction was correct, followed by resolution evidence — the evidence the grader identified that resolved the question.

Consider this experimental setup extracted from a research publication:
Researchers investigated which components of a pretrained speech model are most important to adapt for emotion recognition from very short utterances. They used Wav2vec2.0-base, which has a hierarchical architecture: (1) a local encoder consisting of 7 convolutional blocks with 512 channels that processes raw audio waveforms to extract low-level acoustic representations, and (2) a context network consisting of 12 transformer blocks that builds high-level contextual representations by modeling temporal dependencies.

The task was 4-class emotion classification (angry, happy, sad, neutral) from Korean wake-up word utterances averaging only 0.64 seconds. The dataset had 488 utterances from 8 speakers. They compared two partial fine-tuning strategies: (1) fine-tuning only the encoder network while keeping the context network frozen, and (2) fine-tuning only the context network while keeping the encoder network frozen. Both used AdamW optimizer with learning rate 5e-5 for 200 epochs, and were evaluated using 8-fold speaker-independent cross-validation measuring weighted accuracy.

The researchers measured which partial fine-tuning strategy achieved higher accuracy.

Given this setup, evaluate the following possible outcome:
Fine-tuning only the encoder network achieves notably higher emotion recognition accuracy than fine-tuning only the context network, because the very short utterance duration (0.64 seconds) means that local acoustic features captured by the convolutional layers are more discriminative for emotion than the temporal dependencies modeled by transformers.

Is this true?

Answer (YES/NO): NO